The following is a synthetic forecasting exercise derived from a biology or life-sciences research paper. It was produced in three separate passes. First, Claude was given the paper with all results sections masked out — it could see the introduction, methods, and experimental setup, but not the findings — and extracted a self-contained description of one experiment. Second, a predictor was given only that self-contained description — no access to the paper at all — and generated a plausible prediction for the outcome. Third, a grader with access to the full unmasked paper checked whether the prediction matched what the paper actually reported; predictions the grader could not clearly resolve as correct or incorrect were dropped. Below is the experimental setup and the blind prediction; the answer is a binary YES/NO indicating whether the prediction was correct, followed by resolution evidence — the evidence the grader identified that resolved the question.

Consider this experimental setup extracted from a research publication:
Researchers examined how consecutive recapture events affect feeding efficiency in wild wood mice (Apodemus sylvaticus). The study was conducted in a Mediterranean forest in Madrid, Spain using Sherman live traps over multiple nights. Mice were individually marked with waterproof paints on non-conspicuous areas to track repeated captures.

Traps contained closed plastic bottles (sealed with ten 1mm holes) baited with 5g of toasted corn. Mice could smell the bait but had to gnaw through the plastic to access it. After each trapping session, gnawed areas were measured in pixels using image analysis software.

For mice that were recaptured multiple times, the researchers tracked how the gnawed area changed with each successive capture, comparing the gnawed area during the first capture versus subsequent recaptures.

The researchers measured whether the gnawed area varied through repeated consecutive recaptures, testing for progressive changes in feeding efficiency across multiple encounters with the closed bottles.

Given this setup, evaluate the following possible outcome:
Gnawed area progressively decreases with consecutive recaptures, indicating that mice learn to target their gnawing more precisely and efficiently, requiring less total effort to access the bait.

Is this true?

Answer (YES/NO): NO